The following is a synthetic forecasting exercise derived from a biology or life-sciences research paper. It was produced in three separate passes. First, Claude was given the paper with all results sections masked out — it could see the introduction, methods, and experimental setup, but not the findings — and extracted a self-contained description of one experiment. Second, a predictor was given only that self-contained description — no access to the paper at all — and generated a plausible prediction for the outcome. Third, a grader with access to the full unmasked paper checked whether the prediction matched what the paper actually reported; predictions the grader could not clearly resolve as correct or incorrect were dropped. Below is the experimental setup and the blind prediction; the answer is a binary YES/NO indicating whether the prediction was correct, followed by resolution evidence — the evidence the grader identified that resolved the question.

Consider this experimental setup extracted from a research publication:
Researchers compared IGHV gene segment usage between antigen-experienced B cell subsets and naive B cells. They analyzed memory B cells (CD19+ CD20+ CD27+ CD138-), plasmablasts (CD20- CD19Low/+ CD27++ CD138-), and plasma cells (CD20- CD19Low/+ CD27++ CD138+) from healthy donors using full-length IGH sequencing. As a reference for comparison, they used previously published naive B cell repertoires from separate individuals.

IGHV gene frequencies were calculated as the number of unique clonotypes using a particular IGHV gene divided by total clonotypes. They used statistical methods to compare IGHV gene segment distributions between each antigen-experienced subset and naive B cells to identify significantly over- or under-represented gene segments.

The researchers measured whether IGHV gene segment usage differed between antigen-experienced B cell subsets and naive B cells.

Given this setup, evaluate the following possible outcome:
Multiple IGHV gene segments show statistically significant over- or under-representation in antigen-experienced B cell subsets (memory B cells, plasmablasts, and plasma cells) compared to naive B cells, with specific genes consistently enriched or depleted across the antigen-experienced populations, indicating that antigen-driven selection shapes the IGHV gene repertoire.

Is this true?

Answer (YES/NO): YES